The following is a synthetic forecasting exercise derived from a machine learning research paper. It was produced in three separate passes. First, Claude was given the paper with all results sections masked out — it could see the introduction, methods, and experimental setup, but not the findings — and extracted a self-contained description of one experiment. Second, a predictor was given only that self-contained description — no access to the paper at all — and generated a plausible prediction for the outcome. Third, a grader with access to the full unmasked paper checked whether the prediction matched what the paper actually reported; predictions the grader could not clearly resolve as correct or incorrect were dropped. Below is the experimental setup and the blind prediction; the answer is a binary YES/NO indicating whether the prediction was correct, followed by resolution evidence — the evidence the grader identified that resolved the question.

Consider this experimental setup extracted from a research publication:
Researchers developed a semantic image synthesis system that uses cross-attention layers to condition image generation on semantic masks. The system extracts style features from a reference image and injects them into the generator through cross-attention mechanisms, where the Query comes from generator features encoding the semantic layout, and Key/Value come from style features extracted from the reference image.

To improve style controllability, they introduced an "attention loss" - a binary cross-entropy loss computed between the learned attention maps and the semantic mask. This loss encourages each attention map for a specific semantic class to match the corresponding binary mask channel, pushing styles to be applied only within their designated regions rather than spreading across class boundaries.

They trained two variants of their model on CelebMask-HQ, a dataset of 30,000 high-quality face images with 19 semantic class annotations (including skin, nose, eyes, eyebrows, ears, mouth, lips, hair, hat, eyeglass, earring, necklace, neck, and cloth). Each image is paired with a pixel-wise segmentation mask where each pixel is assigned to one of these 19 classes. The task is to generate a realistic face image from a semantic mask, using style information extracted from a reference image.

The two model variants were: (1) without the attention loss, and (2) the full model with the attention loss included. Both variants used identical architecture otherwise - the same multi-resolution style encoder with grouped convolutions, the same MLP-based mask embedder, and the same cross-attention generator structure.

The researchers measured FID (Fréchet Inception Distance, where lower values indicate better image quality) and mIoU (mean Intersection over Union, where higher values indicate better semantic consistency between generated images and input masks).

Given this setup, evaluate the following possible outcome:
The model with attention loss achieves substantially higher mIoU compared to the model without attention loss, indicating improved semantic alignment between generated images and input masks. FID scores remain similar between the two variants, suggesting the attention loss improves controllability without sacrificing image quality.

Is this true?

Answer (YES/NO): NO